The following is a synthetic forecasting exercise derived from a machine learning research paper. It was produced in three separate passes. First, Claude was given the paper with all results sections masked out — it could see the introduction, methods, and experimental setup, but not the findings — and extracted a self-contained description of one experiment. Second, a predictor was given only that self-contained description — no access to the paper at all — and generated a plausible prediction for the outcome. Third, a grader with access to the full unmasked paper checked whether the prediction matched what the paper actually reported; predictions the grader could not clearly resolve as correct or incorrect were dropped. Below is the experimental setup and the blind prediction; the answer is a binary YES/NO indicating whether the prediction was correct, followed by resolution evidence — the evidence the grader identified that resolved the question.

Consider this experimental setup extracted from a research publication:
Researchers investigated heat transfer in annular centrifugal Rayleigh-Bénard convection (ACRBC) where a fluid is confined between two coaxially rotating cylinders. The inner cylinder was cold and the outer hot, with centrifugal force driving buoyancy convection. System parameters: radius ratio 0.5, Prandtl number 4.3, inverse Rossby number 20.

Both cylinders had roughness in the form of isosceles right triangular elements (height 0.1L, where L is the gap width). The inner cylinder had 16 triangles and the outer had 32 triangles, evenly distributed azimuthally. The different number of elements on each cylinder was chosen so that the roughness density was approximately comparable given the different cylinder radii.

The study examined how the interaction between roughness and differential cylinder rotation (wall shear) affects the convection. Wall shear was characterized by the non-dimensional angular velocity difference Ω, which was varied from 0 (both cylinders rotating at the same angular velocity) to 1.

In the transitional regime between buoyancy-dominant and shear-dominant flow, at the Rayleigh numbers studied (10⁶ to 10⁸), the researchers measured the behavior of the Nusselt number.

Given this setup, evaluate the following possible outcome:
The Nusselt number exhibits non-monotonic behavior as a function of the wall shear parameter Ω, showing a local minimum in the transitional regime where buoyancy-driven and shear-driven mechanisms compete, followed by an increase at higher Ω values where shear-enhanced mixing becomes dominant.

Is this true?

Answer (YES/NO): NO